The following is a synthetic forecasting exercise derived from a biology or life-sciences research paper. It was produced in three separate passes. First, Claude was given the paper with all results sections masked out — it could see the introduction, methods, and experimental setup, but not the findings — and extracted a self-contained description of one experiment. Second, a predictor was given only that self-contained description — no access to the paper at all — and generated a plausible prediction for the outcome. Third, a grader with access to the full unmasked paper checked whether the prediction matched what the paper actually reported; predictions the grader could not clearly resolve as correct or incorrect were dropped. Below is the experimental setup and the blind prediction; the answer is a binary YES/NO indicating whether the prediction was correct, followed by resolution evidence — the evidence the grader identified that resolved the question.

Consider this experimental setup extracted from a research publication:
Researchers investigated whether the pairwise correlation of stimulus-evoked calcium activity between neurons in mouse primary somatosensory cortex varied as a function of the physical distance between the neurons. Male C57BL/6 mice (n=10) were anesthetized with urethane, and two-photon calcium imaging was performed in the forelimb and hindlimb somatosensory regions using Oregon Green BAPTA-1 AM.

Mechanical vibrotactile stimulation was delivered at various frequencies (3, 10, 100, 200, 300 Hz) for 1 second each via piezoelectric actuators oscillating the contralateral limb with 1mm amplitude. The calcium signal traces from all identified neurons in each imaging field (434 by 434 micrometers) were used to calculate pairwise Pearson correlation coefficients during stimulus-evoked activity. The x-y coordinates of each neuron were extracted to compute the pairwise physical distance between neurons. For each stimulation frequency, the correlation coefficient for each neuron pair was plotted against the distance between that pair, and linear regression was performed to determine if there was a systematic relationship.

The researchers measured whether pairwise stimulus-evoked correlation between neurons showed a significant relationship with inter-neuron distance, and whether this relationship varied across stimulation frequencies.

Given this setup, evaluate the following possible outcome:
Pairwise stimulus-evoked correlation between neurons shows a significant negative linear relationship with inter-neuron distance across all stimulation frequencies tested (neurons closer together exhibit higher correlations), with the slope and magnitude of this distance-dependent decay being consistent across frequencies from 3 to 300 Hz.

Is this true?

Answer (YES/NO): YES